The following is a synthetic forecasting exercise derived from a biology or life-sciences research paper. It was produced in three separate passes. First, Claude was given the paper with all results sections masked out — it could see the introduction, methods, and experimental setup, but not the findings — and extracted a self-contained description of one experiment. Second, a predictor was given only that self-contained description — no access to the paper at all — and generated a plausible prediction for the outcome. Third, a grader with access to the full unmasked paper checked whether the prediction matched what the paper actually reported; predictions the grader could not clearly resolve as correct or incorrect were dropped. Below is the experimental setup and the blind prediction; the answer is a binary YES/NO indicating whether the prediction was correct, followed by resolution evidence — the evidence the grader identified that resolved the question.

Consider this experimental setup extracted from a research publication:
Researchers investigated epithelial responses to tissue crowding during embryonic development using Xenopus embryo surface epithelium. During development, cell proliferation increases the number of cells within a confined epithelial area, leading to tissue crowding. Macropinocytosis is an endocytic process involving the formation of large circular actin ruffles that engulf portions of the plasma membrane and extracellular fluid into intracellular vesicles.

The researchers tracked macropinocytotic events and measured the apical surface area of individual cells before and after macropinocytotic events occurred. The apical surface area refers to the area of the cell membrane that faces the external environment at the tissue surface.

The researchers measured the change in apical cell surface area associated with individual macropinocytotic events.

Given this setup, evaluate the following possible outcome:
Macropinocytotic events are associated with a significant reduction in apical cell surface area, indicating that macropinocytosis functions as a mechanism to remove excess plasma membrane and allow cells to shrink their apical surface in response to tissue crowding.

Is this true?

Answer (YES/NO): YES